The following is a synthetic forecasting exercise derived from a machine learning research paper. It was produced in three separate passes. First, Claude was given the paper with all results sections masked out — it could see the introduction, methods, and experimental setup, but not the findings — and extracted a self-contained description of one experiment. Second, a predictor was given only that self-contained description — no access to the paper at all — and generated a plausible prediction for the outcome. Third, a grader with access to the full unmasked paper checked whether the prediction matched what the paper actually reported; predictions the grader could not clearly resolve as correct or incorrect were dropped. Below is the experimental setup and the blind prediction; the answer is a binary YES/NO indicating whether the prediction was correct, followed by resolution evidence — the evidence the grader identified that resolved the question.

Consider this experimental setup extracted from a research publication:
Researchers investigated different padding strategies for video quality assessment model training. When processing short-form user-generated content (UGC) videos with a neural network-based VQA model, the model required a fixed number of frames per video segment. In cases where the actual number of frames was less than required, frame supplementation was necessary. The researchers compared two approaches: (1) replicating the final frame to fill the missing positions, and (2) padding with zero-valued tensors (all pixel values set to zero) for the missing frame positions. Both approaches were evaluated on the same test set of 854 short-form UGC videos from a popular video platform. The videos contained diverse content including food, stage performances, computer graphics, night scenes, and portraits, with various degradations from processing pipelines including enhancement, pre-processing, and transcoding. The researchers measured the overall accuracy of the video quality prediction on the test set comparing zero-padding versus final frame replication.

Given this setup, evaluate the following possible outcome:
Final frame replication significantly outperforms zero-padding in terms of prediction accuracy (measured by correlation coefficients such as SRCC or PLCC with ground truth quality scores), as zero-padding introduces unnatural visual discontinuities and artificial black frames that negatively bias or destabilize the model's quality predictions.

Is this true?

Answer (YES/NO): NO